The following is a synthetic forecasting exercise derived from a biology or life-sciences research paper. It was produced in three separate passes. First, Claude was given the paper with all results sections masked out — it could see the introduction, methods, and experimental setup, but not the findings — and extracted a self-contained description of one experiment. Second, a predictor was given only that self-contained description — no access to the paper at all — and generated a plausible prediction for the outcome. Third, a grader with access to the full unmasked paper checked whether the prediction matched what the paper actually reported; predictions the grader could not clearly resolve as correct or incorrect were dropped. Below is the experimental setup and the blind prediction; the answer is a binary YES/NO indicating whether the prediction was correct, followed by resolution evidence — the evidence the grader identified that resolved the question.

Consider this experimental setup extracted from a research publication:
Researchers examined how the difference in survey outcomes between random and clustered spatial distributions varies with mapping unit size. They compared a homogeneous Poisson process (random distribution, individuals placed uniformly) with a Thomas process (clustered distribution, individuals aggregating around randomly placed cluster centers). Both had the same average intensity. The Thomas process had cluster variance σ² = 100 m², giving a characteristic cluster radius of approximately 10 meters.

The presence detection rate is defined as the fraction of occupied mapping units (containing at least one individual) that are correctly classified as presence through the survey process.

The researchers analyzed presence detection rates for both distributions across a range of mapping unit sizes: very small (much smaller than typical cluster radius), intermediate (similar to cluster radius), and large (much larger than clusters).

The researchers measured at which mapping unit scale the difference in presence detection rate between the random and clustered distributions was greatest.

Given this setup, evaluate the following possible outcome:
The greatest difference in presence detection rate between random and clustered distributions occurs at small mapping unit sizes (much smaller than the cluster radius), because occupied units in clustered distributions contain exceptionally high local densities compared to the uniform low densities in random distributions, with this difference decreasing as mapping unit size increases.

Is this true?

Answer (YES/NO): NO